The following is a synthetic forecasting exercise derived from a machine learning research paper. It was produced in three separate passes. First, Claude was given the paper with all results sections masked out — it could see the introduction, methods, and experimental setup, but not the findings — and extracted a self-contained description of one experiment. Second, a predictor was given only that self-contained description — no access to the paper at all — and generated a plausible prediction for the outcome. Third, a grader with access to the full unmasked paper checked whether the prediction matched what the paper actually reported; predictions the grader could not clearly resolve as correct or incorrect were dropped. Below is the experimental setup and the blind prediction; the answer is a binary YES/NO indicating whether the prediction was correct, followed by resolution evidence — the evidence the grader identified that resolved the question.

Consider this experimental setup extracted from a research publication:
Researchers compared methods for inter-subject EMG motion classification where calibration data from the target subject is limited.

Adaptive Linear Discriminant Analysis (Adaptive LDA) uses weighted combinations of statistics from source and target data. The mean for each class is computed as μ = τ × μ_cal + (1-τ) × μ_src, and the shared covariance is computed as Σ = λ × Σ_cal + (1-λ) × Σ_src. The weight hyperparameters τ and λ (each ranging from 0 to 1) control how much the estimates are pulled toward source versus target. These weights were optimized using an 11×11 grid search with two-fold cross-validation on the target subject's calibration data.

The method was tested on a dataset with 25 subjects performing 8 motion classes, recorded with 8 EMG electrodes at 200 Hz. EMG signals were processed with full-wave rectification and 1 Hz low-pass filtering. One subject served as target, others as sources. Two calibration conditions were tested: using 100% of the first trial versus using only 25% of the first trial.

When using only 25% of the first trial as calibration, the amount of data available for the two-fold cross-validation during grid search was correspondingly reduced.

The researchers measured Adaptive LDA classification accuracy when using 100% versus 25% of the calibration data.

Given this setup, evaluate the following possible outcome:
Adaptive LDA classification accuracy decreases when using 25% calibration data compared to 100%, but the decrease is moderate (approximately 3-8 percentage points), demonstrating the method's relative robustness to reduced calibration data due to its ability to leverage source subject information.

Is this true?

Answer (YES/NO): NO